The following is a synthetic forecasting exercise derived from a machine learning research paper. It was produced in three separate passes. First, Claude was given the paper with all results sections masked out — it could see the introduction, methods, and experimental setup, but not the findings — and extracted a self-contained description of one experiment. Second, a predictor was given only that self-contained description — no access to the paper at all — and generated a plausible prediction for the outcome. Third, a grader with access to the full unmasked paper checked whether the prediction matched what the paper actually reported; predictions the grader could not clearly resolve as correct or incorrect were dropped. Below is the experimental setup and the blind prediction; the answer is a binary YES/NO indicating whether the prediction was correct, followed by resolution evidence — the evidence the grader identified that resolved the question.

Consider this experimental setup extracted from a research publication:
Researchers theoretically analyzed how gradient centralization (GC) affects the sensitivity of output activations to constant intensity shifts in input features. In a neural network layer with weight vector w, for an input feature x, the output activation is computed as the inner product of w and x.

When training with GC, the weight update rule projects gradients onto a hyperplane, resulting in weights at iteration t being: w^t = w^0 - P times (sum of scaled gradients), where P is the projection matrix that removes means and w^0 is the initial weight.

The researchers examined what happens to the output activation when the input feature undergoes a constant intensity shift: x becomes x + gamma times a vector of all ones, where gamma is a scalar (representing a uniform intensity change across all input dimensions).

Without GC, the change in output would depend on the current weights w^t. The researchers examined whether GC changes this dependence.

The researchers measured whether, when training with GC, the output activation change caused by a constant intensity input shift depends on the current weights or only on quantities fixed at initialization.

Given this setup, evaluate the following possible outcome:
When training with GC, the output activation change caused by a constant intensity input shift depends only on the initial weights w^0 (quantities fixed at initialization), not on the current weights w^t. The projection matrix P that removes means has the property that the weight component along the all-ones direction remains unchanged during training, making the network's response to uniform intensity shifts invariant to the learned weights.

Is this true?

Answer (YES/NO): YES